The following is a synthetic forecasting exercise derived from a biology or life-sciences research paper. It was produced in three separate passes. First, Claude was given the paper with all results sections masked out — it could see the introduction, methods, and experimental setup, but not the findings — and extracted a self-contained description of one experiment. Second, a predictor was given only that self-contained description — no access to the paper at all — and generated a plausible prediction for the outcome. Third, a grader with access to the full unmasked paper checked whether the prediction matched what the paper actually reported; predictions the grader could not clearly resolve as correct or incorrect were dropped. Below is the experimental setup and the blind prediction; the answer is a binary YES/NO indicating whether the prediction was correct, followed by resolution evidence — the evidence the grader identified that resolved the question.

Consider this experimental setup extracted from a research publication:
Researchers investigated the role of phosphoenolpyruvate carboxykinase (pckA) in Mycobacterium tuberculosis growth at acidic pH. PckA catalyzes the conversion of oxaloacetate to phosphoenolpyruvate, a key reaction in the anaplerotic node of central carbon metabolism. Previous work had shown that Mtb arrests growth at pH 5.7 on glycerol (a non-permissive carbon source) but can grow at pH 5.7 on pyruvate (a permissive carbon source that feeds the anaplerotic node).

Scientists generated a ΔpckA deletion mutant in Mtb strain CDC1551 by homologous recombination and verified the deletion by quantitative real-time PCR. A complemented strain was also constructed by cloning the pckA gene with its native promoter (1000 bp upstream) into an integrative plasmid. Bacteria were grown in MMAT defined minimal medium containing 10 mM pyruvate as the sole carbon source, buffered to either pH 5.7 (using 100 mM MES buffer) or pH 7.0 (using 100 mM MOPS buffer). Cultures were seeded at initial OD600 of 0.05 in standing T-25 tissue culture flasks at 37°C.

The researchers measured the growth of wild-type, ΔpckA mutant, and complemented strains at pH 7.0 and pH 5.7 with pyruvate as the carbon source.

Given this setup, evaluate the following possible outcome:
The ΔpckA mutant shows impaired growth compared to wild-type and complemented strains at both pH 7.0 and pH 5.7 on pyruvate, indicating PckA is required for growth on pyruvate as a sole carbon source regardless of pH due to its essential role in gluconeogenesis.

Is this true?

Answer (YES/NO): YES